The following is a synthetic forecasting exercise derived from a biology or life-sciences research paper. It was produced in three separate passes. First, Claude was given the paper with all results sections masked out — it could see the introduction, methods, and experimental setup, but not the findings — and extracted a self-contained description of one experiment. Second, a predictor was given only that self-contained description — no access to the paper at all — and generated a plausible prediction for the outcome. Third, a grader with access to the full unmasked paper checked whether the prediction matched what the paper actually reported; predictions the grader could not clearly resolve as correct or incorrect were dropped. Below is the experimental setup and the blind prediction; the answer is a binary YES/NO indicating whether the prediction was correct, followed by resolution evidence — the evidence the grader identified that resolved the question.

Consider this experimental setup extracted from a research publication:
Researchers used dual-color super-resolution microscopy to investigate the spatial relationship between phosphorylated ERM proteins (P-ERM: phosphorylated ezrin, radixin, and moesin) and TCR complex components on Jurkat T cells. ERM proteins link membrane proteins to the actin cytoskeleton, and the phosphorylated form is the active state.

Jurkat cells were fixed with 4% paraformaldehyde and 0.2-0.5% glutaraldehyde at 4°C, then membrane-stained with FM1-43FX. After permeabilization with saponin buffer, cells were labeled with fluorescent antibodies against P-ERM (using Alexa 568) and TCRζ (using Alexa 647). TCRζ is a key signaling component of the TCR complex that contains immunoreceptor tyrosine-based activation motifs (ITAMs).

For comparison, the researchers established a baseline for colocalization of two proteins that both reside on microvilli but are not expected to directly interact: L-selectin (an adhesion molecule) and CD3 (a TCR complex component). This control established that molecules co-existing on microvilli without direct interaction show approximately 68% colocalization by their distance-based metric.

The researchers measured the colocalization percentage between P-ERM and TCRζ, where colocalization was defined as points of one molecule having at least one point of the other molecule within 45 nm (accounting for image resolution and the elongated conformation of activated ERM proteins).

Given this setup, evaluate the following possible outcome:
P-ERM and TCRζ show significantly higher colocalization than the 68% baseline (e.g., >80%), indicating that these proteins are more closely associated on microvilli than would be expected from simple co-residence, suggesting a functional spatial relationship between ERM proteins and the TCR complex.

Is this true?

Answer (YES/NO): YES